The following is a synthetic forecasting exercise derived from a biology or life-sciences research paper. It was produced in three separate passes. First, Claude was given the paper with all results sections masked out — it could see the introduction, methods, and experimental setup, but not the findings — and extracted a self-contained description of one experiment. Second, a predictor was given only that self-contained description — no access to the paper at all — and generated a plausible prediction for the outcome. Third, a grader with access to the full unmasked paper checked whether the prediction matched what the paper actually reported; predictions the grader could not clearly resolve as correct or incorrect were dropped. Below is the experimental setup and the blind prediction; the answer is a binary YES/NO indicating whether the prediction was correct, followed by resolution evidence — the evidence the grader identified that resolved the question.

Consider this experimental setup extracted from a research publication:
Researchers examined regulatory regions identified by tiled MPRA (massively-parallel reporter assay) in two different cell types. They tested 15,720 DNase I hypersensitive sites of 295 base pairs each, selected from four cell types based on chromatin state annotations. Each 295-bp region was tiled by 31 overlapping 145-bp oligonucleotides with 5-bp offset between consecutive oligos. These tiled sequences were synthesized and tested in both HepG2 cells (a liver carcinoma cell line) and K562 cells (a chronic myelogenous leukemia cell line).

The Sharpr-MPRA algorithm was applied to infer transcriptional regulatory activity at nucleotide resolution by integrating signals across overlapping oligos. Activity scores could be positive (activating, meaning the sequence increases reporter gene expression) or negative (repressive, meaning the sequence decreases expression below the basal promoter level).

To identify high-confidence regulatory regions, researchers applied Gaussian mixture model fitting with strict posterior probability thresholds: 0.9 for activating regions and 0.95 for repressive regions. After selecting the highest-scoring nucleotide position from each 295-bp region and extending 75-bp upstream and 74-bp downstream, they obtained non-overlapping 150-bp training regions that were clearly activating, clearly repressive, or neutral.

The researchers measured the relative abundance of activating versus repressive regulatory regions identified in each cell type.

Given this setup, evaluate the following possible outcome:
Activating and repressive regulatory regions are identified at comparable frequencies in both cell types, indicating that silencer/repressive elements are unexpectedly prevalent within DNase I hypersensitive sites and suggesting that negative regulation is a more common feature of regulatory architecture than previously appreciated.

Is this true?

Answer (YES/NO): YES